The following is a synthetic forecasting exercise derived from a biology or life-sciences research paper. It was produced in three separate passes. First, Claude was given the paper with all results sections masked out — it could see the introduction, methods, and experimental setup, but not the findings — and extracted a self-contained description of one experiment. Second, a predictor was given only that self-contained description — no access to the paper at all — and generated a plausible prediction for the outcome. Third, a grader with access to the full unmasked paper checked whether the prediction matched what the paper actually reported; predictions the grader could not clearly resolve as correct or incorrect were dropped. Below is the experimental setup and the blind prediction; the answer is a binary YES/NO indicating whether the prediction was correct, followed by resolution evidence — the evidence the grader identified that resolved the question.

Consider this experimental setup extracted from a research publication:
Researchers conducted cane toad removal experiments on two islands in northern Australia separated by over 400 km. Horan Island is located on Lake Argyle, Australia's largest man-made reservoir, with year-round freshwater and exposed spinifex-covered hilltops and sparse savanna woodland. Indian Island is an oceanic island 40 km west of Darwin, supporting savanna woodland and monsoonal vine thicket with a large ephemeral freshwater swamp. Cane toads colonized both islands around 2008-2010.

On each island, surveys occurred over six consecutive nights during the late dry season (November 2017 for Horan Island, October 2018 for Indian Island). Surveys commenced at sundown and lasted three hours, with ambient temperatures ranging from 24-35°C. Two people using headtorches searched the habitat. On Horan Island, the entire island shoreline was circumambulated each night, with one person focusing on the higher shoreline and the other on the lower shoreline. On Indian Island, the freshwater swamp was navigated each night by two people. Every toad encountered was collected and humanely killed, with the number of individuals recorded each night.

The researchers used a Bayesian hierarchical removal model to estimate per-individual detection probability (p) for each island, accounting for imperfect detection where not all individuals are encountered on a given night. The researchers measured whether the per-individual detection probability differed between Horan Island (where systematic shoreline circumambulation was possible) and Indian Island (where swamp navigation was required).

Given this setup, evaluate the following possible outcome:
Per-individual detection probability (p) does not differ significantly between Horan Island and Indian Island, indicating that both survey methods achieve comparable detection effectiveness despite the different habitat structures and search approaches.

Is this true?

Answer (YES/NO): NO